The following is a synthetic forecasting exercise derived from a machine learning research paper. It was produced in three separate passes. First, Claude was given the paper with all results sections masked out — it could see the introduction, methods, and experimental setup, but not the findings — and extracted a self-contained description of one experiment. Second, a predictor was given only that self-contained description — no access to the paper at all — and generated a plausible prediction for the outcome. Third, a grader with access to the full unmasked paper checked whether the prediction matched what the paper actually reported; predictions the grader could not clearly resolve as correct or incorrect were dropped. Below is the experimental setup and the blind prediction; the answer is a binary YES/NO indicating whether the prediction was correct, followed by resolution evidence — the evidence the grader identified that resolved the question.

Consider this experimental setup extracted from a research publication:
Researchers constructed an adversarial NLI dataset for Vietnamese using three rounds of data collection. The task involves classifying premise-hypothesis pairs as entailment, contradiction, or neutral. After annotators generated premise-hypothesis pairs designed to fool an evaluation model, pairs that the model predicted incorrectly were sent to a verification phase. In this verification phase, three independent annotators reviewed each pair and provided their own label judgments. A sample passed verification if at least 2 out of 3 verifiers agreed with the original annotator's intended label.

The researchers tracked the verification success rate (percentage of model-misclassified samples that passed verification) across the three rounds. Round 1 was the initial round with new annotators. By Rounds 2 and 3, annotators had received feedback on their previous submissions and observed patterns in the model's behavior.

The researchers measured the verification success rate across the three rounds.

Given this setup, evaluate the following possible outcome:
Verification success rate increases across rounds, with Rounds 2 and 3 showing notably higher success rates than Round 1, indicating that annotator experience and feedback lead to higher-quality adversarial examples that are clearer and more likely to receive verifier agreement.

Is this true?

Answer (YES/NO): YES